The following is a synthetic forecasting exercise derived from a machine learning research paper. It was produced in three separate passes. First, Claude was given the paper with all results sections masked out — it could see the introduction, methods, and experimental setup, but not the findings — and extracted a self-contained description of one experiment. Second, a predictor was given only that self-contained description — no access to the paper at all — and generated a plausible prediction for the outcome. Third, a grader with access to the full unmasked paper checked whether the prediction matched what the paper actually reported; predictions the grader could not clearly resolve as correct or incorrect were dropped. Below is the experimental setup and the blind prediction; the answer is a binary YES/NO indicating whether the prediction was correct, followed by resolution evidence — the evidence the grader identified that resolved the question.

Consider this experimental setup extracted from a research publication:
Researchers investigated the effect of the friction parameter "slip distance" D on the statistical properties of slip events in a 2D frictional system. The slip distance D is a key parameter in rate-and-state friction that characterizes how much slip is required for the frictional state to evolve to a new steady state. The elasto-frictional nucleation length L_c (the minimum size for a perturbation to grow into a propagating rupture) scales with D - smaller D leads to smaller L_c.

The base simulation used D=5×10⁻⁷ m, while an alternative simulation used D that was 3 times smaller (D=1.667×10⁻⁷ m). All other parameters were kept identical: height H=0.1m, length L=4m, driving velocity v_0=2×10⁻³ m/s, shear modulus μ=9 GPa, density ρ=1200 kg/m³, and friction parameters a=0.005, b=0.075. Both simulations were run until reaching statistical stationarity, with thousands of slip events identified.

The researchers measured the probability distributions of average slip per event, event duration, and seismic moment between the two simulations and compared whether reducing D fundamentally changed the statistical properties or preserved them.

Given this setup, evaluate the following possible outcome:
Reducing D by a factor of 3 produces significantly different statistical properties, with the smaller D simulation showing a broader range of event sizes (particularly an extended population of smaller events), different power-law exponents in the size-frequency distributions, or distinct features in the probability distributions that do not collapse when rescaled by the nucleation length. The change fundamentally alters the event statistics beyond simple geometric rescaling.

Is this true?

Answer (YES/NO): NO